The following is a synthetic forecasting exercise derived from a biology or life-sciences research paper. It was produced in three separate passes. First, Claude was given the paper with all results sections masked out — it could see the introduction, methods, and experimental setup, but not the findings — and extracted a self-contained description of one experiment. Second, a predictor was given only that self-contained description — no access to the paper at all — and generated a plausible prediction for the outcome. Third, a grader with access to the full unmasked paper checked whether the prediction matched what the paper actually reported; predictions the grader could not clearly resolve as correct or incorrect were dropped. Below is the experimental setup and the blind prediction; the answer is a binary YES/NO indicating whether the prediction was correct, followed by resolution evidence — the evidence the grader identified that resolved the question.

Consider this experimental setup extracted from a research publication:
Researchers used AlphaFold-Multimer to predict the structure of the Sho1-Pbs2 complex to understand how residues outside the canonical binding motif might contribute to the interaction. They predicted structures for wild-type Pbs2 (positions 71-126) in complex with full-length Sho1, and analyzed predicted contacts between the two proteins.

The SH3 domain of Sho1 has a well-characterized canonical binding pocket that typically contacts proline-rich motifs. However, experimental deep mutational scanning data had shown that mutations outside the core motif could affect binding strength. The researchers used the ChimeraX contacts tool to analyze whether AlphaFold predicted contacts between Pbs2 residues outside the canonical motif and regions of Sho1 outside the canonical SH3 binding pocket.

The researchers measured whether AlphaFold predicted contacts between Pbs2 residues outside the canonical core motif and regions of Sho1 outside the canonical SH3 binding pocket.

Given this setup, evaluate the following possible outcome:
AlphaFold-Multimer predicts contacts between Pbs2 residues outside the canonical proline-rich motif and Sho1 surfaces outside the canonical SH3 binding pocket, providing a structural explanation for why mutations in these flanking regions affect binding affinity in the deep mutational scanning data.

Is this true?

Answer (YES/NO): YES